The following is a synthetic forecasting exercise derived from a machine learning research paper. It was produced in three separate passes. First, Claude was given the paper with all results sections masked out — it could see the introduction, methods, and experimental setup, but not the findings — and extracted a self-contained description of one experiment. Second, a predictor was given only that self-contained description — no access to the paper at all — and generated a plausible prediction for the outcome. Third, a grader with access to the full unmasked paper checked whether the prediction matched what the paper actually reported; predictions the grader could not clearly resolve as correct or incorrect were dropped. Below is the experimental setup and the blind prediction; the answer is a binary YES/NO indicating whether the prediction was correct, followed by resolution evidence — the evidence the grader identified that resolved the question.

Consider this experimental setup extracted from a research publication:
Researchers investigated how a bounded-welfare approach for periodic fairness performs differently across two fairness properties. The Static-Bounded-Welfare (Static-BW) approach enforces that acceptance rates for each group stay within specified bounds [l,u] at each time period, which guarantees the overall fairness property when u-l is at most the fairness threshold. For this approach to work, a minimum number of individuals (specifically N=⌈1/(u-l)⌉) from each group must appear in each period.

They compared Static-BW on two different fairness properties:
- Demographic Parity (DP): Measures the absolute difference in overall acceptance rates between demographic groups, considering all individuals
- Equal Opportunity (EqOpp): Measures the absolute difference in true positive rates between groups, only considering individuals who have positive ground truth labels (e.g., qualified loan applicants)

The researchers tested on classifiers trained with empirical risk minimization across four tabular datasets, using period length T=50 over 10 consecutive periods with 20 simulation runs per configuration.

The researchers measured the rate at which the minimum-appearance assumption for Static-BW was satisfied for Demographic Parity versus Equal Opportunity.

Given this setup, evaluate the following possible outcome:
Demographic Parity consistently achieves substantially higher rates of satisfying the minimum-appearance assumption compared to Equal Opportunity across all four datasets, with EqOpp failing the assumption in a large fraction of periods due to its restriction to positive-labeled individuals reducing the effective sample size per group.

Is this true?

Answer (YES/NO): YES